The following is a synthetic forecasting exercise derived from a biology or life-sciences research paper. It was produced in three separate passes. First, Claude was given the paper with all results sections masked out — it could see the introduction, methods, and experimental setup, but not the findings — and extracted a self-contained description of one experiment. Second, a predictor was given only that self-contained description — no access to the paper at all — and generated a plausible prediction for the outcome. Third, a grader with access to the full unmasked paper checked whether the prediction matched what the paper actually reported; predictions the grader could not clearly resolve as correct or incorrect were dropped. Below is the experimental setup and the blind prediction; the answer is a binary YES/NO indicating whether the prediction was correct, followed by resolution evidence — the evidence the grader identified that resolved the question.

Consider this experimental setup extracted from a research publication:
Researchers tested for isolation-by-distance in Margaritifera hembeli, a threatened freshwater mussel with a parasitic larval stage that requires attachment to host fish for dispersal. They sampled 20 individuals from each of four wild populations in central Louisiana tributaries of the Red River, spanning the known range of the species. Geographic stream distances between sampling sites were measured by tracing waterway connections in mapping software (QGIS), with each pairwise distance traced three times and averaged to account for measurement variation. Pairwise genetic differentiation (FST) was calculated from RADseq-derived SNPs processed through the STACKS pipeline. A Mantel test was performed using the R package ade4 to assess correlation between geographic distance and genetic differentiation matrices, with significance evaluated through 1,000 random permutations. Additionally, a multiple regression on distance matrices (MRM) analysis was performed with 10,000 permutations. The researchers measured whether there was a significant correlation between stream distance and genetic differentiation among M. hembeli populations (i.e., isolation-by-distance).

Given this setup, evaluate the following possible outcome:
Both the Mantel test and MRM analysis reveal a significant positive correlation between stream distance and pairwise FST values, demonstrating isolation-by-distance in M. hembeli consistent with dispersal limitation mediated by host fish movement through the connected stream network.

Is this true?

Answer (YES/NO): YES